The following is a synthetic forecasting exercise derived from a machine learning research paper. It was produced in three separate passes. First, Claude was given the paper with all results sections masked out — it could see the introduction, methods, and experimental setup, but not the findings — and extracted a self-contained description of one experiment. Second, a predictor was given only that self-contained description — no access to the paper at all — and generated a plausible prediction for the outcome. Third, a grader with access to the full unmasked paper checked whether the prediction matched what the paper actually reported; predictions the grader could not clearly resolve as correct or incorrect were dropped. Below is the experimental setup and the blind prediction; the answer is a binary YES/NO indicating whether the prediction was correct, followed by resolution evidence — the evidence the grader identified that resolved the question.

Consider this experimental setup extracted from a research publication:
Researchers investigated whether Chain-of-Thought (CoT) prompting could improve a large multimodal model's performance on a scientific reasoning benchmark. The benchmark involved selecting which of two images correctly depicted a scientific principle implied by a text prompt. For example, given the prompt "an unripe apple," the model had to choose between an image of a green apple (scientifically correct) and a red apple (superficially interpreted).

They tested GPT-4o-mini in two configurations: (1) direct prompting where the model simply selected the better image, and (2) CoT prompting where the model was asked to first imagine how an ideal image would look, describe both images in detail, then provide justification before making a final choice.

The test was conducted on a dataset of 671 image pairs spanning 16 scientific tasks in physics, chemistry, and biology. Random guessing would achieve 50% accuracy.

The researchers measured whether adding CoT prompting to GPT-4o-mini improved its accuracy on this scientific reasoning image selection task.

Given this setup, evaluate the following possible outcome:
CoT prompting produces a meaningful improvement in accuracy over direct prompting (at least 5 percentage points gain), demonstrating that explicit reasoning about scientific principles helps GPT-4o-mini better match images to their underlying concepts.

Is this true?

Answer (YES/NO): NO